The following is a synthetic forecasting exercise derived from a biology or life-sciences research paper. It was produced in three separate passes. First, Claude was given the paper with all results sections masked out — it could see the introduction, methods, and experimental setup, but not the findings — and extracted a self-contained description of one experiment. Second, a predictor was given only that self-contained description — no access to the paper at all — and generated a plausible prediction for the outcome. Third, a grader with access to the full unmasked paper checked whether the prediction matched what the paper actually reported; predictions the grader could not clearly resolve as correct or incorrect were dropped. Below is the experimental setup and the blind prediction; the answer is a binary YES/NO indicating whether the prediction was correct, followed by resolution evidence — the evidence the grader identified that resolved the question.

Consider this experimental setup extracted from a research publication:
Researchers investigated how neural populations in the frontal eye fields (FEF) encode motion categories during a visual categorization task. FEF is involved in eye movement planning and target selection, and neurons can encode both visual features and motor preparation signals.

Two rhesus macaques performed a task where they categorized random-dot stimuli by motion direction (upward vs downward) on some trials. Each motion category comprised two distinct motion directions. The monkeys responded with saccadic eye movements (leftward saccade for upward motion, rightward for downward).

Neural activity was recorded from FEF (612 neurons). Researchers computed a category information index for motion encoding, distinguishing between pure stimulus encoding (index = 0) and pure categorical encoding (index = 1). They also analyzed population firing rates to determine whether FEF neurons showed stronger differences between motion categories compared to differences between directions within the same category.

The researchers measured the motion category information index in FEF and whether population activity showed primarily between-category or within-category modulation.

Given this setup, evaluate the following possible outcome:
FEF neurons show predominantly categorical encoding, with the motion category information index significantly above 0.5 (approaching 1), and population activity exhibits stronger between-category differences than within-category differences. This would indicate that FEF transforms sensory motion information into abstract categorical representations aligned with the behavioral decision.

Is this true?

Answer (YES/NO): NO